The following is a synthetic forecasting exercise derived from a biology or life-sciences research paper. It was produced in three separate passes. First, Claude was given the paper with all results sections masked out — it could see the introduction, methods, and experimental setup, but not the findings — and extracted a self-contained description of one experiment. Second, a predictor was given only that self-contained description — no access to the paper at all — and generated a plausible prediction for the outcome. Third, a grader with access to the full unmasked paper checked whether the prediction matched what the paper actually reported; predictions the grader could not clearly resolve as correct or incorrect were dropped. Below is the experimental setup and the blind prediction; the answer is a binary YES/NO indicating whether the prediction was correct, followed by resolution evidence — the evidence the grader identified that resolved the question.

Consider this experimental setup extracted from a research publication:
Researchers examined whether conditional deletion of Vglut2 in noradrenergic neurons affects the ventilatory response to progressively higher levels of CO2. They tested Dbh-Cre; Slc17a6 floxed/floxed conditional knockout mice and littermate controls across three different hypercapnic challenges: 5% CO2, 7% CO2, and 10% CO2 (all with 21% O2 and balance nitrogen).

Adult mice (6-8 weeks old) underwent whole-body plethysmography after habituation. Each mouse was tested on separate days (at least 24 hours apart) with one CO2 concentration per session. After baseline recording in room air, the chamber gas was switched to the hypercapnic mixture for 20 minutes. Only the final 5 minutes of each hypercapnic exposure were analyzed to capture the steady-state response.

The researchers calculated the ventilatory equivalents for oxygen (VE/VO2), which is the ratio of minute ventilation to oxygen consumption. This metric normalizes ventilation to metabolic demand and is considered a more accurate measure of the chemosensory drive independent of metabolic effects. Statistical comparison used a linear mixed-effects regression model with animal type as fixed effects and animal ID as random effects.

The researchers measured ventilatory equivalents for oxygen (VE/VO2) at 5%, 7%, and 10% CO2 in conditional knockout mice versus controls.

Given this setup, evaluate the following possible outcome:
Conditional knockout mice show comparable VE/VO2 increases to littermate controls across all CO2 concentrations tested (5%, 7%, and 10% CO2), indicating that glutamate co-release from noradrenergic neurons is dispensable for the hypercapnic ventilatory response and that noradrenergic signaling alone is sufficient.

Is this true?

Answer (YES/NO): YES